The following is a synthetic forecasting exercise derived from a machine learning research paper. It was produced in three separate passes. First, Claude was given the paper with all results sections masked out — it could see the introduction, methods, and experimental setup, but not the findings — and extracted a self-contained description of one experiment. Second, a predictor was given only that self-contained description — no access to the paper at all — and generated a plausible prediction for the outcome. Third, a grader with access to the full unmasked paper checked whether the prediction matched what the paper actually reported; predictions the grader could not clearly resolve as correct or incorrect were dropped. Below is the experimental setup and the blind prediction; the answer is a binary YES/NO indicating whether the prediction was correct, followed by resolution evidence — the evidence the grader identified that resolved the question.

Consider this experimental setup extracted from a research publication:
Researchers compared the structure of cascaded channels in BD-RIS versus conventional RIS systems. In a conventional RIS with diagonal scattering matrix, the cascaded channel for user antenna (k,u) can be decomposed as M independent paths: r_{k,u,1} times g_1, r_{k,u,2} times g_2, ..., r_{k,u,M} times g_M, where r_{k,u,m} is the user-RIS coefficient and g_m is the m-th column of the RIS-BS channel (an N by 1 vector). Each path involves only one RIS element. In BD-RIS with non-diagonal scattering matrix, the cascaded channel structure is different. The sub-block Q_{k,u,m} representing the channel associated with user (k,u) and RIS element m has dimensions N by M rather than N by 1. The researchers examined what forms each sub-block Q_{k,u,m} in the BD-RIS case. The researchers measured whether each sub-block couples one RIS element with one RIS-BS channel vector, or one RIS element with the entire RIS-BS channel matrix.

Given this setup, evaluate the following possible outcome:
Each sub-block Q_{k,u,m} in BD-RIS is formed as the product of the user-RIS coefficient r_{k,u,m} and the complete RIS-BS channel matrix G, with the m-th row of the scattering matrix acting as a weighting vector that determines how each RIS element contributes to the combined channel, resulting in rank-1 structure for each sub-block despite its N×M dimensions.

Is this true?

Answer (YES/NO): NO